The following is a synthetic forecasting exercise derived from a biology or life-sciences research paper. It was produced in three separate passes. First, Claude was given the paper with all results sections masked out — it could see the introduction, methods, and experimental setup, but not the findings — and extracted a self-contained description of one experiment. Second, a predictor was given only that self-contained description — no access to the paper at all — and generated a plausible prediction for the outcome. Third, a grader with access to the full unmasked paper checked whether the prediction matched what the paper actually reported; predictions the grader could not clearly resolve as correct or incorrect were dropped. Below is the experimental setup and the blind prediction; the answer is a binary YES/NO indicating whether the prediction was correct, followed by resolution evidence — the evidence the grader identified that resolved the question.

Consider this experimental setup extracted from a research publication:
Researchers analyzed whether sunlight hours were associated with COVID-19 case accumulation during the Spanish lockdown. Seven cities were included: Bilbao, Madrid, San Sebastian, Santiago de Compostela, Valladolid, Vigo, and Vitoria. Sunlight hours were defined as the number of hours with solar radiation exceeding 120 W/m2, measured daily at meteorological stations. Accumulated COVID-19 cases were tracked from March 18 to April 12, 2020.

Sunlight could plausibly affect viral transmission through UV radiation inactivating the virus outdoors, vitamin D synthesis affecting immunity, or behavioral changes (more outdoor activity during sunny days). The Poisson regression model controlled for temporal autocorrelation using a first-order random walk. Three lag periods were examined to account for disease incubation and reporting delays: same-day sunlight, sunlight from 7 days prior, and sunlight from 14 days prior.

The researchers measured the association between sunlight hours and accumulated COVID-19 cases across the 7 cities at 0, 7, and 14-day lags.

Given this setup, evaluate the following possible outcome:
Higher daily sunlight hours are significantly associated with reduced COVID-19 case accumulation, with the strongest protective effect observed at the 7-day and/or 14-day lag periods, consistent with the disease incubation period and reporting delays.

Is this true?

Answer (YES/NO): NO